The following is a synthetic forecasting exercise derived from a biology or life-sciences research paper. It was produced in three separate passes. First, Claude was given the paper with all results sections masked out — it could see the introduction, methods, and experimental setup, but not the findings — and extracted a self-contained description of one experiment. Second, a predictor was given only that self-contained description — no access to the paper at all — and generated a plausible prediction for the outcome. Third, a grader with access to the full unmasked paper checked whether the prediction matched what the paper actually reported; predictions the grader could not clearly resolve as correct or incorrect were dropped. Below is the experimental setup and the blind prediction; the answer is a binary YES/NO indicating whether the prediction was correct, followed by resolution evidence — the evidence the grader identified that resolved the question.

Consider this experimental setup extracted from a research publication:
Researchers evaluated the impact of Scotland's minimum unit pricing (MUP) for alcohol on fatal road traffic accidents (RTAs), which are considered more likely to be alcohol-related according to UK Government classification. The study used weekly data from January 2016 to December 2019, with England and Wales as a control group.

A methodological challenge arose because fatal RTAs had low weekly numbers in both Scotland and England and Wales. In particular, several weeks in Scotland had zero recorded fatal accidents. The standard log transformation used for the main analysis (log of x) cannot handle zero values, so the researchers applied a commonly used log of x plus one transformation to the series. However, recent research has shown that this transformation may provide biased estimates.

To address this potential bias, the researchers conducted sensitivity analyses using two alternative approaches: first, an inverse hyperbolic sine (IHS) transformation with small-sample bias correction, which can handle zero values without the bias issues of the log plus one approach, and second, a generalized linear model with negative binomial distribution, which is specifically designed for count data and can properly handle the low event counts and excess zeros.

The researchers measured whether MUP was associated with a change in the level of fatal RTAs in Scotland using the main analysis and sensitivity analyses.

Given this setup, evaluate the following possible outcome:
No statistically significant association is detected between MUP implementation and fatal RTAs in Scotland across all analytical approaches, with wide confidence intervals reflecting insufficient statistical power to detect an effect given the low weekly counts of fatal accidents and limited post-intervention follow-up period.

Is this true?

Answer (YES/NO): NO